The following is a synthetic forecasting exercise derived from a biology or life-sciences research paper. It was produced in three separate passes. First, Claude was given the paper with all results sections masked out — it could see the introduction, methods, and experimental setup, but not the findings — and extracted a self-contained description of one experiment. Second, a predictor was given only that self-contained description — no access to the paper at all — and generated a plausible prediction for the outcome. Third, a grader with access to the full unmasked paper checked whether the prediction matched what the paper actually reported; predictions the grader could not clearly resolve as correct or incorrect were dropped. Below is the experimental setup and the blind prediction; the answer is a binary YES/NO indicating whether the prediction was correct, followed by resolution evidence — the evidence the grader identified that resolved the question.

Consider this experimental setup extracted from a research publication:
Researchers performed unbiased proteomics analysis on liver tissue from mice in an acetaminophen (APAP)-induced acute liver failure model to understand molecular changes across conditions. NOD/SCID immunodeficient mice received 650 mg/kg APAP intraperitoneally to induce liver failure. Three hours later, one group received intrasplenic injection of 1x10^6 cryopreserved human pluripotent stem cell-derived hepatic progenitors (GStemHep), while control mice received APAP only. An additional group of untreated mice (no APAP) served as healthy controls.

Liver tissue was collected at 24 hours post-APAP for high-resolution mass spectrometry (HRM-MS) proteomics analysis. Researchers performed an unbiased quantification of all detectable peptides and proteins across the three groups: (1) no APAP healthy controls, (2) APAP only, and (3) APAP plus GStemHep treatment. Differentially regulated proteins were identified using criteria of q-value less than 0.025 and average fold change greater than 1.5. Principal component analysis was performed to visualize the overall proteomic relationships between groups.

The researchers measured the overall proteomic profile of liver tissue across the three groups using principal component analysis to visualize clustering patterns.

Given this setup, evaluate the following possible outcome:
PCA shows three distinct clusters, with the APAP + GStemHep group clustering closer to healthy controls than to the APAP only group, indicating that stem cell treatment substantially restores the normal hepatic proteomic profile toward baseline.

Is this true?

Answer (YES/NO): YES